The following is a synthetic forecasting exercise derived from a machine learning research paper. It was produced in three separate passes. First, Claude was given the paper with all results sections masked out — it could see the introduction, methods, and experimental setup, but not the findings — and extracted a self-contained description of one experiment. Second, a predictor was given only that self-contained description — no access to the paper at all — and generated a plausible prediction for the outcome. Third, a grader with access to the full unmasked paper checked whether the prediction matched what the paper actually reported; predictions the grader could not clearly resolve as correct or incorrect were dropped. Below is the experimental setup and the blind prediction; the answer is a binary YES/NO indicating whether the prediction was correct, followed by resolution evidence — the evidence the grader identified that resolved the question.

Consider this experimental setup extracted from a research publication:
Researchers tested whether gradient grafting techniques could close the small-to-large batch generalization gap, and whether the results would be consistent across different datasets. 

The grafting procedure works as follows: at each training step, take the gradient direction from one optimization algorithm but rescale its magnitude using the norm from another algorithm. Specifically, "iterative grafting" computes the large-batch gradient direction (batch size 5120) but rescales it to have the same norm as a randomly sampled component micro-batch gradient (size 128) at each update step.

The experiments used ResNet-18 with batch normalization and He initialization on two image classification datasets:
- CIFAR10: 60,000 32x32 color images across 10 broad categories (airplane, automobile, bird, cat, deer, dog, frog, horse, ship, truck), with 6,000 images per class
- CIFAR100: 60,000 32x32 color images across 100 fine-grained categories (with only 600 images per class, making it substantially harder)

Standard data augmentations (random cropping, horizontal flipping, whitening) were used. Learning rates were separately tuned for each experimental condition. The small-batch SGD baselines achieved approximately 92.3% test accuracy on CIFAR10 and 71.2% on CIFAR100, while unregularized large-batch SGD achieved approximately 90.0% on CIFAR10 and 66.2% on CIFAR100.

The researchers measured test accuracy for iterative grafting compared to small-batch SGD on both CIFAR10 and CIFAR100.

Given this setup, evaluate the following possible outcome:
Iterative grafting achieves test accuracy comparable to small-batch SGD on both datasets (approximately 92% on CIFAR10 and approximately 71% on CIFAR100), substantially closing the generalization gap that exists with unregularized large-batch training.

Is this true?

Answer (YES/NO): NO